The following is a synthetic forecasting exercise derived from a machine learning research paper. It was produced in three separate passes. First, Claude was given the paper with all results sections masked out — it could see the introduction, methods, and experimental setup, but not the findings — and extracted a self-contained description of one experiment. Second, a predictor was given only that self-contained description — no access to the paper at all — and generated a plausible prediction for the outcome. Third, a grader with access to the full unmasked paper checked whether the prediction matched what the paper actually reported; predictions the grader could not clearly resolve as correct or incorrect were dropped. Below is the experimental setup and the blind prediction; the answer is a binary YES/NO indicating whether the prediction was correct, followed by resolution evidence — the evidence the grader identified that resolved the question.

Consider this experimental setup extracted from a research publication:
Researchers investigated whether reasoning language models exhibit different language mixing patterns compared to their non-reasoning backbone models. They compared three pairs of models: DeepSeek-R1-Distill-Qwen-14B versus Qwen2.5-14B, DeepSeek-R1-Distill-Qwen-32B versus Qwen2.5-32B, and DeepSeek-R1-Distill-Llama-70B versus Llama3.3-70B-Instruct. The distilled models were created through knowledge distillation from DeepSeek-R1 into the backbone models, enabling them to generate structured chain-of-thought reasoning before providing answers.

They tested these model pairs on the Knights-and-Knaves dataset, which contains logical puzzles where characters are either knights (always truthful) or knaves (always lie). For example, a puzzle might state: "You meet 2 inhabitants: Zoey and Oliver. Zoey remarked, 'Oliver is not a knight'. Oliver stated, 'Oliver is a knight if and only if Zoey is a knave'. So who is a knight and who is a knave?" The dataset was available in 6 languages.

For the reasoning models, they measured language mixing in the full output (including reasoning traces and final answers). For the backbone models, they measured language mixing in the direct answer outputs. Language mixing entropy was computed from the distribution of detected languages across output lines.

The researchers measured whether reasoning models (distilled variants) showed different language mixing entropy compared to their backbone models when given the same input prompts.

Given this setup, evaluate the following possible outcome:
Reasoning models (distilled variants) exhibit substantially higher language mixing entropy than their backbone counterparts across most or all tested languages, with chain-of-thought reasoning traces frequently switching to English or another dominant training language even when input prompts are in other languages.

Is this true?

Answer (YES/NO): YES